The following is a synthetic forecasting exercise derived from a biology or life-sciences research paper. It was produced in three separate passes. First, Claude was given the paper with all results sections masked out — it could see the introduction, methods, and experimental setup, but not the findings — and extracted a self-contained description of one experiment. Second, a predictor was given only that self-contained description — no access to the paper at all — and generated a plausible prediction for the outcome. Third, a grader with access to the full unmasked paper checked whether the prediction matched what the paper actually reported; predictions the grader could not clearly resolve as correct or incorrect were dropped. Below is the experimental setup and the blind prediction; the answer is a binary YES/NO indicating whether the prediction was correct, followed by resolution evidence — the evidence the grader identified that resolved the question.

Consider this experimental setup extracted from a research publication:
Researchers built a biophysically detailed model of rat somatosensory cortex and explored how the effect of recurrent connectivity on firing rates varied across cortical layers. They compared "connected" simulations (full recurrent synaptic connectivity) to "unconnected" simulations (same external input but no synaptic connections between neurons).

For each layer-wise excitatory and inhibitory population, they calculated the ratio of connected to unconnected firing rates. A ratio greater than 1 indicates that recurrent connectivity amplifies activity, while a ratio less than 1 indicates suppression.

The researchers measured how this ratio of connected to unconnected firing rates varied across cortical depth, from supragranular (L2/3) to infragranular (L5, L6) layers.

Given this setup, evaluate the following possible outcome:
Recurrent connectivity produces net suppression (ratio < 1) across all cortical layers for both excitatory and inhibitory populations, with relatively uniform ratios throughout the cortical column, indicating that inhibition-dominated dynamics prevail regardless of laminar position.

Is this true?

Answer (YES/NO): NO